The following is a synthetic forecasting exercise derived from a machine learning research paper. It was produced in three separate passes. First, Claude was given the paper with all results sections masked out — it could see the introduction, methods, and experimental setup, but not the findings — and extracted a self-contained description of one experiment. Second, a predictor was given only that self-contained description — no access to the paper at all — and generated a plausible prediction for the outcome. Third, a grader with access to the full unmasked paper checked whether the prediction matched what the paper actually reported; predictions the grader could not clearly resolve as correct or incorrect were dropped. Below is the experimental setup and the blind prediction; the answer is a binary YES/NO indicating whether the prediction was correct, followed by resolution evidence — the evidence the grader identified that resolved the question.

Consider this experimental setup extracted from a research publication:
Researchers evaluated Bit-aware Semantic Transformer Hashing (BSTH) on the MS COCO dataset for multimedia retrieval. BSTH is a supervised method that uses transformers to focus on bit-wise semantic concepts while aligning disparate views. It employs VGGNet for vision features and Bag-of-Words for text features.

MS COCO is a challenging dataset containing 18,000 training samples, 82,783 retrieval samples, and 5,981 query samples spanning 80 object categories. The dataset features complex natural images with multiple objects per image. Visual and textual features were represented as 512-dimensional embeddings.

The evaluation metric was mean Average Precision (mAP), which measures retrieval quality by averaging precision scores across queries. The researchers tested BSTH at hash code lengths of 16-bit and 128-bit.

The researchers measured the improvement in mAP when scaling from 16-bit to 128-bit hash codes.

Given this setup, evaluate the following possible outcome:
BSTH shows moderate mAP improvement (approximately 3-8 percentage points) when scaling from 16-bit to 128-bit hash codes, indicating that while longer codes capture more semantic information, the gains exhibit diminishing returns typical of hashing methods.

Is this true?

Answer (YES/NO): NO